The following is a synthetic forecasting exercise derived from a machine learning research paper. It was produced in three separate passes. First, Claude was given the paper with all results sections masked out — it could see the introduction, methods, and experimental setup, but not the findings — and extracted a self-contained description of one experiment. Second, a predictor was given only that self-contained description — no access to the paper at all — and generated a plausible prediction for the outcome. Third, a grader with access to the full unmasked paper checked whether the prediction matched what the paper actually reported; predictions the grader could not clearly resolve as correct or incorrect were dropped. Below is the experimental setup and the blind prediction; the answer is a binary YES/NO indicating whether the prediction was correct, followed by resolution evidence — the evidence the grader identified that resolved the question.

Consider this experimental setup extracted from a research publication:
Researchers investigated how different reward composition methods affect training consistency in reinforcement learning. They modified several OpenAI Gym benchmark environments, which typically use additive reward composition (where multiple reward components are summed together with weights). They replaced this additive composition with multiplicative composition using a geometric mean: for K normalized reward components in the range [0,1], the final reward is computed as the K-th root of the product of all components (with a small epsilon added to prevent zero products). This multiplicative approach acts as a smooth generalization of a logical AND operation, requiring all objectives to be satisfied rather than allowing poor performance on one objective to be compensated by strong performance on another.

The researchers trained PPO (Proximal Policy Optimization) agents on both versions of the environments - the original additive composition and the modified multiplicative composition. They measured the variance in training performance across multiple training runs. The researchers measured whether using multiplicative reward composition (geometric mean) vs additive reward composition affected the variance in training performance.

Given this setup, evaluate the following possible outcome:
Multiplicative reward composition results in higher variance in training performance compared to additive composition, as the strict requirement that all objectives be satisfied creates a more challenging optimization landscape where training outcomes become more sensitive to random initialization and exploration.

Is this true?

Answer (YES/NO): NO